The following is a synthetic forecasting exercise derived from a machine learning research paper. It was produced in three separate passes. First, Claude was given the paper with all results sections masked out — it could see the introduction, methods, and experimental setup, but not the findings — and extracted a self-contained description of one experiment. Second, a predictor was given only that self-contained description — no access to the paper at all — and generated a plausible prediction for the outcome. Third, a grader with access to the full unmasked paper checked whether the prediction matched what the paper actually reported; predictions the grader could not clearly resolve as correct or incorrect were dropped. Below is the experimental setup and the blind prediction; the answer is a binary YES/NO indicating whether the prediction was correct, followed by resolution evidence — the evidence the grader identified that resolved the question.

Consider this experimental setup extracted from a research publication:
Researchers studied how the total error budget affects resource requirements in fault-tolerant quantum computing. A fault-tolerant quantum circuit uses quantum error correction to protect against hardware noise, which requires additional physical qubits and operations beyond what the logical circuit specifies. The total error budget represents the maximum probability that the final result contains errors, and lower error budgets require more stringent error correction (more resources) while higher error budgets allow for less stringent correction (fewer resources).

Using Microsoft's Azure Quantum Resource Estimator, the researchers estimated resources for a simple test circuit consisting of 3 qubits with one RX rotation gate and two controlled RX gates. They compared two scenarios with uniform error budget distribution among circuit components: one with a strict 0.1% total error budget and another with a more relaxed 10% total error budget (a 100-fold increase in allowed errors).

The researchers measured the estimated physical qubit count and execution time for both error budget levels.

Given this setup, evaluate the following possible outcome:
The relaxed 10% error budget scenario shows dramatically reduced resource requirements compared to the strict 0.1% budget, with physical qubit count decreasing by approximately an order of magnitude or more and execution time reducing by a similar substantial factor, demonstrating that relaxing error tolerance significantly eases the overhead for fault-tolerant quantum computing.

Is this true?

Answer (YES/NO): NO